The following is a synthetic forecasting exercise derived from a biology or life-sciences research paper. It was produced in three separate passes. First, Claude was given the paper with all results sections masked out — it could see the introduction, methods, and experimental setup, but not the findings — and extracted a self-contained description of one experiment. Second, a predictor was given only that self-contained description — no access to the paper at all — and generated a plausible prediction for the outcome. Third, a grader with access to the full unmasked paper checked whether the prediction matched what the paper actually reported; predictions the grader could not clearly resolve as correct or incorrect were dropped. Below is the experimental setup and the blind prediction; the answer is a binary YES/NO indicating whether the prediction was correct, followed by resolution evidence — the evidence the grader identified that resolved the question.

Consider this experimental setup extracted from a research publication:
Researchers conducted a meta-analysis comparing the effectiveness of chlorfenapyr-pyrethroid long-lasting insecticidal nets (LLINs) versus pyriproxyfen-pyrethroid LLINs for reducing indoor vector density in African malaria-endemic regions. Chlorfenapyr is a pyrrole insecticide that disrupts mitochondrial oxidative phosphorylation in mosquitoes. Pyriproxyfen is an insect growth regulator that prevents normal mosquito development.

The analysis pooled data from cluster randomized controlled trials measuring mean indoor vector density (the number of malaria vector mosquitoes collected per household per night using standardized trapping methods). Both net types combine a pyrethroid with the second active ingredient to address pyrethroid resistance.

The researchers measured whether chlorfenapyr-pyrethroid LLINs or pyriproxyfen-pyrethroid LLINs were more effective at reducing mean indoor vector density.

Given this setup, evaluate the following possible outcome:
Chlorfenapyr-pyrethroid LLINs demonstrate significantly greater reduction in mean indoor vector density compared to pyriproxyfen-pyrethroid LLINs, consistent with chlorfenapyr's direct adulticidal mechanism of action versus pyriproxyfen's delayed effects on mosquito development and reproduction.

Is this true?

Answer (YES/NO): YES